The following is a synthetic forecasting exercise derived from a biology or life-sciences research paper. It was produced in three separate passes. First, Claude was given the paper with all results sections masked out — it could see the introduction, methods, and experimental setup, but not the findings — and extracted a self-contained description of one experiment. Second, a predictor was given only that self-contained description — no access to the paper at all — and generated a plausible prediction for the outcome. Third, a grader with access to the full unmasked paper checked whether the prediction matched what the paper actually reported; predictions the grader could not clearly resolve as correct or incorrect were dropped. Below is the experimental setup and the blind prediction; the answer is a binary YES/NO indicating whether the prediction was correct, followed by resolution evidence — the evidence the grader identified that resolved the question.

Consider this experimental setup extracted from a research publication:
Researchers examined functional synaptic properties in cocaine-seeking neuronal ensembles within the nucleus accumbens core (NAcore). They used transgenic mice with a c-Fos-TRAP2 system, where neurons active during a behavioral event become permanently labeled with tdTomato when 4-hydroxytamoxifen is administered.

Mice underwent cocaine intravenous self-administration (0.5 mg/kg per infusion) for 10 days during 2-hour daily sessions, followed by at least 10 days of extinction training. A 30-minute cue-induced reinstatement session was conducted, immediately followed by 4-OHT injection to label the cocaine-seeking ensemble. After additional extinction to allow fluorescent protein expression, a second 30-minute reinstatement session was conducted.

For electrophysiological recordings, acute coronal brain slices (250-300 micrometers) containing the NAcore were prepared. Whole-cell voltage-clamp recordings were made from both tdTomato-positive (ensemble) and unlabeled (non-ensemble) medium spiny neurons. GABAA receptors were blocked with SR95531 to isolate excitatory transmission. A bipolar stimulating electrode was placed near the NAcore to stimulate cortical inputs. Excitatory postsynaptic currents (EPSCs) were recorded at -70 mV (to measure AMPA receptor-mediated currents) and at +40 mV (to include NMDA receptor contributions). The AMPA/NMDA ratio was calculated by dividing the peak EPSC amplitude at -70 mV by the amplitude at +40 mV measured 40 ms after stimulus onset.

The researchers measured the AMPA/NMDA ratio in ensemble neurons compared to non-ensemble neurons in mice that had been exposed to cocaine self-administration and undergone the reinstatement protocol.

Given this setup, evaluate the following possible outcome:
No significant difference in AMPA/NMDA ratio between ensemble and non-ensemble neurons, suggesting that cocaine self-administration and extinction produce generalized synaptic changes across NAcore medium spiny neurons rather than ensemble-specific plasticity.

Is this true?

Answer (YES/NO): NO